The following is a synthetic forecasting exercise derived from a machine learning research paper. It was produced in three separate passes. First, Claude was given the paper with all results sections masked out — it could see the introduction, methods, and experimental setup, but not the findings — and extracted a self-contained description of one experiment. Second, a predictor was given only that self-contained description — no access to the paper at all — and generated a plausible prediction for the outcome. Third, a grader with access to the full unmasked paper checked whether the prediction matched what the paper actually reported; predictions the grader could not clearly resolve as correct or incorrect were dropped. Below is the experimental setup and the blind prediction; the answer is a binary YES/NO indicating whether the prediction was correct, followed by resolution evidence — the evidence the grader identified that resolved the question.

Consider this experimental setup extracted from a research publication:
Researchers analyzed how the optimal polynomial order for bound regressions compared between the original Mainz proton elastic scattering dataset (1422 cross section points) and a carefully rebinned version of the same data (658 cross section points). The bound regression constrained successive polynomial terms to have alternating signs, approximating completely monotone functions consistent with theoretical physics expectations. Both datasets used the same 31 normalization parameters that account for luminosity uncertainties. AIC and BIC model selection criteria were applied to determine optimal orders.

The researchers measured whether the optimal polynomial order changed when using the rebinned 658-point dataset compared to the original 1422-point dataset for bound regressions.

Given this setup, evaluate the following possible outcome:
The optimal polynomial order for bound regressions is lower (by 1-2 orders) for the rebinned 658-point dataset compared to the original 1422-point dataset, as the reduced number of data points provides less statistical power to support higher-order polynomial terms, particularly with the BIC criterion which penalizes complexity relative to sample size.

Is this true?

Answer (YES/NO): NO